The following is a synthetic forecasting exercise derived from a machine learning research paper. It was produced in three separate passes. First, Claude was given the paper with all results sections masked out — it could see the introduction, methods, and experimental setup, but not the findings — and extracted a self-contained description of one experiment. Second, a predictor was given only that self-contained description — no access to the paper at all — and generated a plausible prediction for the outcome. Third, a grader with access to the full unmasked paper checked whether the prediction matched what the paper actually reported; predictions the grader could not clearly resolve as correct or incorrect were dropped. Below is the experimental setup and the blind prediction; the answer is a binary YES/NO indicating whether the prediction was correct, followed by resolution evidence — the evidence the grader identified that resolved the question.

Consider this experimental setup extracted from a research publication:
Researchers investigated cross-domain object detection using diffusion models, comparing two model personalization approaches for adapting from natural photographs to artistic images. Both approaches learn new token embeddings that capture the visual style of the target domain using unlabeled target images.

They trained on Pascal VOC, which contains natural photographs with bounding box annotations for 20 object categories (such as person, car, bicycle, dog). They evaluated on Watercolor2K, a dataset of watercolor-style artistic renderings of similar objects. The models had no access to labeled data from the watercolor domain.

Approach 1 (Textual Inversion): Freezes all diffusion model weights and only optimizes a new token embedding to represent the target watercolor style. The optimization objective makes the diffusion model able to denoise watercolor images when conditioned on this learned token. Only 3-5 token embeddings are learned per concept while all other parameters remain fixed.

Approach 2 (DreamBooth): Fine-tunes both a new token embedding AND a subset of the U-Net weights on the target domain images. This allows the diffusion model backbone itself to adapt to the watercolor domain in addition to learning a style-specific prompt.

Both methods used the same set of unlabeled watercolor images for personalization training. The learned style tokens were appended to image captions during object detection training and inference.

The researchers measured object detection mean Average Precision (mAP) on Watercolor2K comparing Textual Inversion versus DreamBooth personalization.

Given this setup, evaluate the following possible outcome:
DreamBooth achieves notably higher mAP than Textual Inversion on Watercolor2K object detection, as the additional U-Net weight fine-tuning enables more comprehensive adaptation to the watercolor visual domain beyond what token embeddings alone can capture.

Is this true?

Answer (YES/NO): NO